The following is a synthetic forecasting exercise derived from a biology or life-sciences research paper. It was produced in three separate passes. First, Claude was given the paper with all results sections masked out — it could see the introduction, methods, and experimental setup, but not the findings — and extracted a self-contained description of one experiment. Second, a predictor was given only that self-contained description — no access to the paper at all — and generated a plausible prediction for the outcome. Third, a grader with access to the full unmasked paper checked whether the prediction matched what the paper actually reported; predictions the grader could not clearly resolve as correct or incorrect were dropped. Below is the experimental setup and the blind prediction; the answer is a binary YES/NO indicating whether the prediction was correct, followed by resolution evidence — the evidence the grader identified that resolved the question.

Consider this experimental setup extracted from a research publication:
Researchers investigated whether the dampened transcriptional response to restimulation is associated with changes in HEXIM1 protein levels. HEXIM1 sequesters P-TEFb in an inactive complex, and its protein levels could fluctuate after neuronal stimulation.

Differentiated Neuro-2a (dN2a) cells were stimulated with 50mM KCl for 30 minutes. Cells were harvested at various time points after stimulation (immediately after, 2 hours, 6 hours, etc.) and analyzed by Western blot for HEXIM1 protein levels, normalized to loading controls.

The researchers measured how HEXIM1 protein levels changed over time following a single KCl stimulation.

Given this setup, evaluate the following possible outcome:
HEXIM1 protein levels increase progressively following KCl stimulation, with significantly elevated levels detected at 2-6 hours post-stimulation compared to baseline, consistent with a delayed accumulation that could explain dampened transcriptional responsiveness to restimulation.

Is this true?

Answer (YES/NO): NO